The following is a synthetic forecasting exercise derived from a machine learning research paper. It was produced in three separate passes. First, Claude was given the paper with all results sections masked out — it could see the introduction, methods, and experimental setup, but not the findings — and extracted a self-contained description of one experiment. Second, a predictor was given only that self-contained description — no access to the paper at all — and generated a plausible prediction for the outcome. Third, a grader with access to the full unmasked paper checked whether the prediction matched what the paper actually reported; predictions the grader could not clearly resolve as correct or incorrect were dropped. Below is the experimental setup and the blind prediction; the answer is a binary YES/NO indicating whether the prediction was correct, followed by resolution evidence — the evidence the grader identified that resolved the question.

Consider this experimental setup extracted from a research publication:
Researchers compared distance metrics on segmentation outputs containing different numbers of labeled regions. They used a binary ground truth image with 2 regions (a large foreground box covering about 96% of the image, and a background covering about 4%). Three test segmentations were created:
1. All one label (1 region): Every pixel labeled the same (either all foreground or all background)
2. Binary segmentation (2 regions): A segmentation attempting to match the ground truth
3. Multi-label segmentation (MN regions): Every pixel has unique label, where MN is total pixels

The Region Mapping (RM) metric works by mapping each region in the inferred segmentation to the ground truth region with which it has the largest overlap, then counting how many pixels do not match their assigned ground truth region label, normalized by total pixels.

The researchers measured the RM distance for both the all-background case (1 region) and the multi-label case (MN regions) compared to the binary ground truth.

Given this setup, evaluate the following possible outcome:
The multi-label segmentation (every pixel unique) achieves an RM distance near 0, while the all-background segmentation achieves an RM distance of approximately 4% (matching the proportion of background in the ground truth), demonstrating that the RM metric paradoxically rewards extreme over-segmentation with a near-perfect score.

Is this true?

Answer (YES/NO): YES